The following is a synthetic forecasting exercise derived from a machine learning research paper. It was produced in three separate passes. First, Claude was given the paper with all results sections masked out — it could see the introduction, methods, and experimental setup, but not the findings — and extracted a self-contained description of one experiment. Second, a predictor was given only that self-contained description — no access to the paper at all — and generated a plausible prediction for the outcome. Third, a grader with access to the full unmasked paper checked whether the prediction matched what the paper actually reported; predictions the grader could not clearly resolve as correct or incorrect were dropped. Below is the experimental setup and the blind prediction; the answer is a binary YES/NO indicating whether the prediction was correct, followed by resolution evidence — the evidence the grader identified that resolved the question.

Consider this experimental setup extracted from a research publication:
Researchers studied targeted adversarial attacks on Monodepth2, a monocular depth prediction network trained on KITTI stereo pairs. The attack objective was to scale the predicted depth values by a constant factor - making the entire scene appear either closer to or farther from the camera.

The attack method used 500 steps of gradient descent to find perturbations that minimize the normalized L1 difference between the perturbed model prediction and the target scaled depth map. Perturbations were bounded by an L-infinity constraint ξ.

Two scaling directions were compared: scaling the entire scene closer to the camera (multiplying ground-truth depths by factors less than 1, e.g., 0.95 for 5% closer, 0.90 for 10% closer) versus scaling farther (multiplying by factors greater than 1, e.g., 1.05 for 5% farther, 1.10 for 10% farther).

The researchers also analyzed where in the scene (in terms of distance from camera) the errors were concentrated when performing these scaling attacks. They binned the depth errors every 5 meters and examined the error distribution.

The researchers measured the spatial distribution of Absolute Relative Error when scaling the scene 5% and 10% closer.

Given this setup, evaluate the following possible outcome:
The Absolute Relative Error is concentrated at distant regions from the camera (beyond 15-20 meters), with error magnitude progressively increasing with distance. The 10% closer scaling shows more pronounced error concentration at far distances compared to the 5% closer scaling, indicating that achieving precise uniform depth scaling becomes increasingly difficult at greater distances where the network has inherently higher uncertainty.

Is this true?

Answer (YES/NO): NO